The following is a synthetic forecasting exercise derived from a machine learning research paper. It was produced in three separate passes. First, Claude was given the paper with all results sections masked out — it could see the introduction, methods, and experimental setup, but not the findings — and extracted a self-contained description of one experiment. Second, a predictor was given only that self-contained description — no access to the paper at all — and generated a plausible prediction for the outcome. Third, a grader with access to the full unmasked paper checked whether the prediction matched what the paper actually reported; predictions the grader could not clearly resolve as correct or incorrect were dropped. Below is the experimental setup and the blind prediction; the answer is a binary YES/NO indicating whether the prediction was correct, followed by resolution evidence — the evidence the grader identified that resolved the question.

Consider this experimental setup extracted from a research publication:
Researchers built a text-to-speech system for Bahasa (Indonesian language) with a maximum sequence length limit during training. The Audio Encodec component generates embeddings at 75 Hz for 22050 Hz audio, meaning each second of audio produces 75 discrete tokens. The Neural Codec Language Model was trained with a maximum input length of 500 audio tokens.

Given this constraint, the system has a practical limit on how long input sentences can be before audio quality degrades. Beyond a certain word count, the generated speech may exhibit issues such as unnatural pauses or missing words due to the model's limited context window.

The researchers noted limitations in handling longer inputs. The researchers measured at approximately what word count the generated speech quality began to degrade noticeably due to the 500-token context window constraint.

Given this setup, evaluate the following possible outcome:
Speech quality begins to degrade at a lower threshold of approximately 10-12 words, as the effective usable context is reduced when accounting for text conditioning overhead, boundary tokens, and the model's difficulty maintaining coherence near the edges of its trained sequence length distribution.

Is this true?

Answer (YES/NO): NO